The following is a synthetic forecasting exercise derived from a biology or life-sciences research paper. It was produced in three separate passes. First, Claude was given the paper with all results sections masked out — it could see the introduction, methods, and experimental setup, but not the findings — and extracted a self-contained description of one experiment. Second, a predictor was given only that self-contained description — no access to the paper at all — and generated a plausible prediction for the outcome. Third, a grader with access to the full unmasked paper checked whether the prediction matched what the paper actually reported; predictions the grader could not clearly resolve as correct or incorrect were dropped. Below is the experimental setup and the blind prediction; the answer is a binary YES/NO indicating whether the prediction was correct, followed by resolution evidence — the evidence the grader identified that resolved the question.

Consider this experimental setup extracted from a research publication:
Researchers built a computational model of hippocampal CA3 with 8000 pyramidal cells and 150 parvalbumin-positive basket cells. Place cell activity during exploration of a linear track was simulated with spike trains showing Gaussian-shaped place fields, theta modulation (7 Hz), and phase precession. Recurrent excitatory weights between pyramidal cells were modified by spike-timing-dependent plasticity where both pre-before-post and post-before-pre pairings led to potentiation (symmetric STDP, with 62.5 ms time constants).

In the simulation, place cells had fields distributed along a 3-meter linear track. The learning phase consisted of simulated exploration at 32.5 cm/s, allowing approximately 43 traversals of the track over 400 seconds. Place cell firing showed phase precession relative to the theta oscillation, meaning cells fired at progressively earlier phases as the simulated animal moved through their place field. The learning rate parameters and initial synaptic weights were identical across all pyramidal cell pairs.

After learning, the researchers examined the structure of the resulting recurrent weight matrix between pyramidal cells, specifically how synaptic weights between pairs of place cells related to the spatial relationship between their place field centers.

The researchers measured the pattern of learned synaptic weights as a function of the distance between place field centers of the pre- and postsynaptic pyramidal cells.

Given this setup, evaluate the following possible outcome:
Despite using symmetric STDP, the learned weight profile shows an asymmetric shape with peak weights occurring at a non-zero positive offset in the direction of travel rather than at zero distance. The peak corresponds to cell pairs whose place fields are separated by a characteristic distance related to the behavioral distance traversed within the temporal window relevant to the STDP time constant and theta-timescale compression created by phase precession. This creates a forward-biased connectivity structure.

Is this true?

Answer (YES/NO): NO